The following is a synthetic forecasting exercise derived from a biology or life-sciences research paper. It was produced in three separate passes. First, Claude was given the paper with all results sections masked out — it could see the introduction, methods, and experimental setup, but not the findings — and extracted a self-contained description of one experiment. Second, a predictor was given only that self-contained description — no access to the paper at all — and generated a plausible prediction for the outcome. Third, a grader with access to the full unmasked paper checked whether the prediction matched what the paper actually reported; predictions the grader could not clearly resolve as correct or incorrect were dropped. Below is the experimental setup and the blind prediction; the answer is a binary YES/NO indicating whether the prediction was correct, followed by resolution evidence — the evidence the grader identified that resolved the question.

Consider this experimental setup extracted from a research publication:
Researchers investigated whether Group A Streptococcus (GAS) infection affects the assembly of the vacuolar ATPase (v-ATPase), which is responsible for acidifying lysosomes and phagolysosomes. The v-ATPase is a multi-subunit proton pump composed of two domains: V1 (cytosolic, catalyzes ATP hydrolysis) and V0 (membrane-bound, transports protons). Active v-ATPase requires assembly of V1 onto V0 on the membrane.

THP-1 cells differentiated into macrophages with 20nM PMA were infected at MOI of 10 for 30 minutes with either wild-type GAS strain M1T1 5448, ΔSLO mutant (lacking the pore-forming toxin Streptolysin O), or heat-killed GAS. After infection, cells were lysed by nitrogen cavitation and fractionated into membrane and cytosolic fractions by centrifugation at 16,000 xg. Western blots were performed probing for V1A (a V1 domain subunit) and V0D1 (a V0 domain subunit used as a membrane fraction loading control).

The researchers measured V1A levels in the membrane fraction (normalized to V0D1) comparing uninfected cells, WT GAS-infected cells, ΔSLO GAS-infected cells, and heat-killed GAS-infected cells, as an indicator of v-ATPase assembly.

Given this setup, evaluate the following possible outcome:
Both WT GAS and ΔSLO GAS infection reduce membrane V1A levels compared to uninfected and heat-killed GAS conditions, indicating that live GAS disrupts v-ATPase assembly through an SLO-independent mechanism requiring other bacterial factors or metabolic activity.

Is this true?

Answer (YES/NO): NO